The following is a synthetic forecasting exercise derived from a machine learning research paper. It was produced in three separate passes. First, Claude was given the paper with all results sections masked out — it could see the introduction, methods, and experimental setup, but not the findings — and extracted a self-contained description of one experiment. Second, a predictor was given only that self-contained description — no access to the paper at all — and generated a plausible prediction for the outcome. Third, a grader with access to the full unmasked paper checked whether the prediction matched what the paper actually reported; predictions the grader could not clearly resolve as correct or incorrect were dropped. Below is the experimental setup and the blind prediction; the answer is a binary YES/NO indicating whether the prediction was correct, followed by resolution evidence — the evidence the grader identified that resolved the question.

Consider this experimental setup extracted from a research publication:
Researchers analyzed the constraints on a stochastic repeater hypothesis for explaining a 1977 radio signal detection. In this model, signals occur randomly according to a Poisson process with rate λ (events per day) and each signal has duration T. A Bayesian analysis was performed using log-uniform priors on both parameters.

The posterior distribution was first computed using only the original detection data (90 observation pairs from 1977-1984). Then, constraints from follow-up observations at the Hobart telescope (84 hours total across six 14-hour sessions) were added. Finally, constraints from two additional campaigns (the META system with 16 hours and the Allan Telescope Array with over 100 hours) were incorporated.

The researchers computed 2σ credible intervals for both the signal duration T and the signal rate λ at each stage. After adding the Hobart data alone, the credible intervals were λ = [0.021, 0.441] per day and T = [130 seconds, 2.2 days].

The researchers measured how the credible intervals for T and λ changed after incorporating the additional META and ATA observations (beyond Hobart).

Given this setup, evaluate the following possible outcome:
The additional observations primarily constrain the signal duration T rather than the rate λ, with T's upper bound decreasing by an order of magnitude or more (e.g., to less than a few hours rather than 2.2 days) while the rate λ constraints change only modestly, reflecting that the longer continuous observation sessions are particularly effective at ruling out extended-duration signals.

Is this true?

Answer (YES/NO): NO